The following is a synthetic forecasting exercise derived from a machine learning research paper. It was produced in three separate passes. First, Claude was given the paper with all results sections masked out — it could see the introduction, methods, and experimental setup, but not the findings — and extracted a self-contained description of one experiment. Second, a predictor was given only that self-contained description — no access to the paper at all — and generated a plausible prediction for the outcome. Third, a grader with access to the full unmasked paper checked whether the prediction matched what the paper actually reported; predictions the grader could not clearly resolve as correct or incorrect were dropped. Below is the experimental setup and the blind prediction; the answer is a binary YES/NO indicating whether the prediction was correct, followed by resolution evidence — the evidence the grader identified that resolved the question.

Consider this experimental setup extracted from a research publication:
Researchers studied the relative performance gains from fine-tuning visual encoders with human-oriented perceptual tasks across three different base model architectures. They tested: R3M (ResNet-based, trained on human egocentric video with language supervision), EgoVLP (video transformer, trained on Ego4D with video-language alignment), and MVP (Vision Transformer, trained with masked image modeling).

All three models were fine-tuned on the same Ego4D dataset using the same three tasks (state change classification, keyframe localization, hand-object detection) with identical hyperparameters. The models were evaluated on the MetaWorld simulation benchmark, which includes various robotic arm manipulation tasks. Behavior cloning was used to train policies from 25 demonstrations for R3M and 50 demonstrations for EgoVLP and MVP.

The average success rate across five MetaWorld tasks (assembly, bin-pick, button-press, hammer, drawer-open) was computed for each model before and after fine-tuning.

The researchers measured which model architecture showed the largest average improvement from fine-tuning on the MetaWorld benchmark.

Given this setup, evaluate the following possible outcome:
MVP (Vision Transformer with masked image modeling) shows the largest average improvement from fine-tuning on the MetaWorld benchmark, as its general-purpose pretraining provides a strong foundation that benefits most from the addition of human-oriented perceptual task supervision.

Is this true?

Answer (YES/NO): NO